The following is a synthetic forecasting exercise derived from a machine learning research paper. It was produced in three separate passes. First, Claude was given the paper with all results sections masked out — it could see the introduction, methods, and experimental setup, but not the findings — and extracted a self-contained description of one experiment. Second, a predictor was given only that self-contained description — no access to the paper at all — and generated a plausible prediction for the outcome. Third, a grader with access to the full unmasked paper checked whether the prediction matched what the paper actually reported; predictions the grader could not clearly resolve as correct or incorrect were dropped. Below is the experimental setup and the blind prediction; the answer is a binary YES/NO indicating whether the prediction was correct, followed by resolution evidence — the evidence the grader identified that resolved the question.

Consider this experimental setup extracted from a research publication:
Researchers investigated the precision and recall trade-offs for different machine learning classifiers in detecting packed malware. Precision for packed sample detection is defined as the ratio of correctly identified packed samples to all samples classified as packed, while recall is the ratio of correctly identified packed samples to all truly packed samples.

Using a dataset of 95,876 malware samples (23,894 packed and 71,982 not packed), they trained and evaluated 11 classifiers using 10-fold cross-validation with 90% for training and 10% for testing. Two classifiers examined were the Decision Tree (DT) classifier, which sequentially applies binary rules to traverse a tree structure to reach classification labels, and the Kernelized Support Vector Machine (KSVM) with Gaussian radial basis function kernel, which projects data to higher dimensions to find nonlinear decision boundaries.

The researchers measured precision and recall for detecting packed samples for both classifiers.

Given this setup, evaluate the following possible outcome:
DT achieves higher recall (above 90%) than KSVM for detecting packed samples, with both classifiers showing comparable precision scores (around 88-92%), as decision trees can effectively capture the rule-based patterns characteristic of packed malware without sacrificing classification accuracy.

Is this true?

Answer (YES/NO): NO